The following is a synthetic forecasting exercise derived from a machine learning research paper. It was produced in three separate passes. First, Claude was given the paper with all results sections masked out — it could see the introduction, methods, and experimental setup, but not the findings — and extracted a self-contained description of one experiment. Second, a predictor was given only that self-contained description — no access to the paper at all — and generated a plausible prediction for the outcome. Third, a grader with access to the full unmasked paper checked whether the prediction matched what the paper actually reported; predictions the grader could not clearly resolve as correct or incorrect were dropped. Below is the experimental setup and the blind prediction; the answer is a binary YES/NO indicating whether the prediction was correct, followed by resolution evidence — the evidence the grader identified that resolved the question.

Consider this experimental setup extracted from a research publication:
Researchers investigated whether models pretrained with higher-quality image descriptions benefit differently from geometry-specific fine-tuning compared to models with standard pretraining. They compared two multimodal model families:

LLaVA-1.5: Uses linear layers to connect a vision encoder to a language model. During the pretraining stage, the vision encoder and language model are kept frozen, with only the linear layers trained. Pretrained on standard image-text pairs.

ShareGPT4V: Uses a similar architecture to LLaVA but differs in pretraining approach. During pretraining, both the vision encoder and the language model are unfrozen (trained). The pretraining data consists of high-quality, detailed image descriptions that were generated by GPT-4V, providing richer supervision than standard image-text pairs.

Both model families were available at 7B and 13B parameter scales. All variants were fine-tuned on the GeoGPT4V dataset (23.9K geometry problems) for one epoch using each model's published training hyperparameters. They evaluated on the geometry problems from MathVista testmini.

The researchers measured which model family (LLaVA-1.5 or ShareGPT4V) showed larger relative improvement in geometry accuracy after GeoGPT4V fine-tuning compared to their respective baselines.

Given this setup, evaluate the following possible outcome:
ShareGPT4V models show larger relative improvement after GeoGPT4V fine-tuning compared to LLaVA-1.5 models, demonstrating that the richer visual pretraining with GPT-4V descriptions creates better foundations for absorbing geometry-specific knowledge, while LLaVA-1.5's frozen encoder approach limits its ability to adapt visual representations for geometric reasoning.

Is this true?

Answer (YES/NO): NO